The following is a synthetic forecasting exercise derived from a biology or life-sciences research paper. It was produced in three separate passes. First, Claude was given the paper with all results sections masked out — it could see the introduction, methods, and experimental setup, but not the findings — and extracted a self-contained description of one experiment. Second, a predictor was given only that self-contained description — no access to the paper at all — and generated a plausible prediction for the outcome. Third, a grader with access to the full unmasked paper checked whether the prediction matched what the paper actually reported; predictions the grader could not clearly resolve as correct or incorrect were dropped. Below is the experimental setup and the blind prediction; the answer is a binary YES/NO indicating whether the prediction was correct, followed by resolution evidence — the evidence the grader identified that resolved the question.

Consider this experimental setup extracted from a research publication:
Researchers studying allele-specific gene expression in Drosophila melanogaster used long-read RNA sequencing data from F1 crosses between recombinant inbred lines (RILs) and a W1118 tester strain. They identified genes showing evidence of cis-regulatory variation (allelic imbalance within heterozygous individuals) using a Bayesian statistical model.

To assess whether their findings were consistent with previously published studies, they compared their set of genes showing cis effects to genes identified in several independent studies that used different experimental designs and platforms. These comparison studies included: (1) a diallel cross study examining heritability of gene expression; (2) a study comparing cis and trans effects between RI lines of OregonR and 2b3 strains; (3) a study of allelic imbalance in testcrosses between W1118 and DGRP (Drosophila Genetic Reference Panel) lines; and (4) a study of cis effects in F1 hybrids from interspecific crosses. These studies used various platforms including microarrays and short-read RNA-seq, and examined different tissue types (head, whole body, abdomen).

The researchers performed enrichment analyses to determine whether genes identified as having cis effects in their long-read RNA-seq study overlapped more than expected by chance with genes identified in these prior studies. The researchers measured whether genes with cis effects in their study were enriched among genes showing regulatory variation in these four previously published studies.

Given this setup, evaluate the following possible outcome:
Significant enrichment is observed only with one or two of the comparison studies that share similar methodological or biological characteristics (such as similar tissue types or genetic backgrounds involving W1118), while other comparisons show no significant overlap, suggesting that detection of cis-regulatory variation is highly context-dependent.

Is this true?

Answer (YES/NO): NO